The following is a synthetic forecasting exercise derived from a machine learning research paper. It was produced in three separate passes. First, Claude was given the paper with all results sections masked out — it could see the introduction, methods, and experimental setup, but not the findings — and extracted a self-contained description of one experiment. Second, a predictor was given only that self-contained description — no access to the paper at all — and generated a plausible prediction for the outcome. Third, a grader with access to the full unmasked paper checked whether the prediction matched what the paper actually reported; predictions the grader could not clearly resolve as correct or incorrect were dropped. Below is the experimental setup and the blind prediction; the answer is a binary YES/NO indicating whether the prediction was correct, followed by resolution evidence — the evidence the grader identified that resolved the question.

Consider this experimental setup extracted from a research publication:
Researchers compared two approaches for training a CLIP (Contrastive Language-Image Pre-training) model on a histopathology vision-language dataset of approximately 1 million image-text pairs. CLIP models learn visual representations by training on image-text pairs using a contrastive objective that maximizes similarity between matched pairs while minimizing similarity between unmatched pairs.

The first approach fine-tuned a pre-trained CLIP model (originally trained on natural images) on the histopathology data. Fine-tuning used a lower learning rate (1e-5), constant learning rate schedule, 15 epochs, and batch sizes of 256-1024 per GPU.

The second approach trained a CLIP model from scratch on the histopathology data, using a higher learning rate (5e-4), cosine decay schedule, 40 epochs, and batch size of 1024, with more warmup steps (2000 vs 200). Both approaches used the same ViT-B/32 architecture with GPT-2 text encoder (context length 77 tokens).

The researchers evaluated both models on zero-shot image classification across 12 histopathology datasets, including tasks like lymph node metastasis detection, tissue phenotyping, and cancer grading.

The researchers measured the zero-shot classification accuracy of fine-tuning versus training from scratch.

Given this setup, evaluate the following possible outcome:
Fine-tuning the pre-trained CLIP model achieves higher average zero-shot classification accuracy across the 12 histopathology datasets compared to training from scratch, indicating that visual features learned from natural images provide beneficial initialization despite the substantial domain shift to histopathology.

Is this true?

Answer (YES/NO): YES